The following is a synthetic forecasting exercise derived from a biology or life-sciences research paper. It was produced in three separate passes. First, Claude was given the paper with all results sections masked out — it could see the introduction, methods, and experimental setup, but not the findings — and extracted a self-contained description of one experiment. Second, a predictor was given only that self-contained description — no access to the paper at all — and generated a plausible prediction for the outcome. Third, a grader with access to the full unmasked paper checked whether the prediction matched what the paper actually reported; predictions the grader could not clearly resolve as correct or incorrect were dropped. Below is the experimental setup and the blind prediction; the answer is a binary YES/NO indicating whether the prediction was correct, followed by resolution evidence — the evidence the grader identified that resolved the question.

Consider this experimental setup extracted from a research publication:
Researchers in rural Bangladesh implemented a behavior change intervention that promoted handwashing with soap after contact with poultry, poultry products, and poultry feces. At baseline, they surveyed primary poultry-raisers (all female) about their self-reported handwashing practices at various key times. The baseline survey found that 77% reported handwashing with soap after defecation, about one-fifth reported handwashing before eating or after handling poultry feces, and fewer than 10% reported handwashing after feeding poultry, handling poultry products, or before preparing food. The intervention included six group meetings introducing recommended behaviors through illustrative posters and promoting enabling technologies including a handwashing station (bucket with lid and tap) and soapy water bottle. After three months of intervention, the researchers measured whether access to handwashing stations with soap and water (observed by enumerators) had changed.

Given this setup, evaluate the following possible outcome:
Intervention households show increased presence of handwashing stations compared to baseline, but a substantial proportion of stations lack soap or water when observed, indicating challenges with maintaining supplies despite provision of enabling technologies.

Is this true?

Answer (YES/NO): NO